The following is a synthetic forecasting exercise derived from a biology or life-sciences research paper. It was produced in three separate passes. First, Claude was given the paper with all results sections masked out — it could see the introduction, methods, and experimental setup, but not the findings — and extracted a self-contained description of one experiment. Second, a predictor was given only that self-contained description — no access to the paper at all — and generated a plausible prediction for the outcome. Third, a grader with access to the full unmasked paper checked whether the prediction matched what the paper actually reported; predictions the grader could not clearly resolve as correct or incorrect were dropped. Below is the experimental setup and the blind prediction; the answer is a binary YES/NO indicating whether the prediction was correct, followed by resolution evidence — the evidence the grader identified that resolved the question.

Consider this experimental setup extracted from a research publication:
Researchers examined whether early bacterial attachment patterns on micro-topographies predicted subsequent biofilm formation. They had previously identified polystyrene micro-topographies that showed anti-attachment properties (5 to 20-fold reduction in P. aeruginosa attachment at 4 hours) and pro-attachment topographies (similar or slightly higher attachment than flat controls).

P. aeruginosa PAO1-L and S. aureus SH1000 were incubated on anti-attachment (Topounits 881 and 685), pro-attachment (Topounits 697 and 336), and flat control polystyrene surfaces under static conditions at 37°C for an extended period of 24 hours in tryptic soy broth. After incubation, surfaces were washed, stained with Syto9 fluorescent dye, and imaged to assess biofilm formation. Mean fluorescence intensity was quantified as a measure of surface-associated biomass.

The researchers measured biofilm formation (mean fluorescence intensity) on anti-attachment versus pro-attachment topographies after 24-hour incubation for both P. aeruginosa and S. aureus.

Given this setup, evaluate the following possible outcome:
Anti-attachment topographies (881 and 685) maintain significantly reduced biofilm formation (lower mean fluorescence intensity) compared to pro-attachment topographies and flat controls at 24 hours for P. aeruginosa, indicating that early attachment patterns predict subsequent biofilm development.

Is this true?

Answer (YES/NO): YES